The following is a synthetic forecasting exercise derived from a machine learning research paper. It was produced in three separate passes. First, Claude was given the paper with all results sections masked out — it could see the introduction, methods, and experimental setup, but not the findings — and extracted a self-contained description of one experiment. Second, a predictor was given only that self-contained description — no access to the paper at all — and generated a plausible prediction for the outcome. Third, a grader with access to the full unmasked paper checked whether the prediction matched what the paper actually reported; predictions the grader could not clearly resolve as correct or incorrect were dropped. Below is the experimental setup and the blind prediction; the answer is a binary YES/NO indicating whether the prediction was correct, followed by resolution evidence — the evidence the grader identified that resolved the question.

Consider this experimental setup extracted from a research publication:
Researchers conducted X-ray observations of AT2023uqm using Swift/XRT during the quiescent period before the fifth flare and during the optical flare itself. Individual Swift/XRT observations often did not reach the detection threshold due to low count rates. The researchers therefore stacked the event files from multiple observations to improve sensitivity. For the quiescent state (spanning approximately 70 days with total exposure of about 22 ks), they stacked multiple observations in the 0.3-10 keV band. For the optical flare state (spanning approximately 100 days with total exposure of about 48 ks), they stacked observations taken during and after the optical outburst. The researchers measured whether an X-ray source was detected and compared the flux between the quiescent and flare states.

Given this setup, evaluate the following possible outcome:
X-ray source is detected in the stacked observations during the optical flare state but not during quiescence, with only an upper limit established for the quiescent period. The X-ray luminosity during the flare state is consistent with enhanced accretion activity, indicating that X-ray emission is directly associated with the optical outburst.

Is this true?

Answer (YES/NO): NO